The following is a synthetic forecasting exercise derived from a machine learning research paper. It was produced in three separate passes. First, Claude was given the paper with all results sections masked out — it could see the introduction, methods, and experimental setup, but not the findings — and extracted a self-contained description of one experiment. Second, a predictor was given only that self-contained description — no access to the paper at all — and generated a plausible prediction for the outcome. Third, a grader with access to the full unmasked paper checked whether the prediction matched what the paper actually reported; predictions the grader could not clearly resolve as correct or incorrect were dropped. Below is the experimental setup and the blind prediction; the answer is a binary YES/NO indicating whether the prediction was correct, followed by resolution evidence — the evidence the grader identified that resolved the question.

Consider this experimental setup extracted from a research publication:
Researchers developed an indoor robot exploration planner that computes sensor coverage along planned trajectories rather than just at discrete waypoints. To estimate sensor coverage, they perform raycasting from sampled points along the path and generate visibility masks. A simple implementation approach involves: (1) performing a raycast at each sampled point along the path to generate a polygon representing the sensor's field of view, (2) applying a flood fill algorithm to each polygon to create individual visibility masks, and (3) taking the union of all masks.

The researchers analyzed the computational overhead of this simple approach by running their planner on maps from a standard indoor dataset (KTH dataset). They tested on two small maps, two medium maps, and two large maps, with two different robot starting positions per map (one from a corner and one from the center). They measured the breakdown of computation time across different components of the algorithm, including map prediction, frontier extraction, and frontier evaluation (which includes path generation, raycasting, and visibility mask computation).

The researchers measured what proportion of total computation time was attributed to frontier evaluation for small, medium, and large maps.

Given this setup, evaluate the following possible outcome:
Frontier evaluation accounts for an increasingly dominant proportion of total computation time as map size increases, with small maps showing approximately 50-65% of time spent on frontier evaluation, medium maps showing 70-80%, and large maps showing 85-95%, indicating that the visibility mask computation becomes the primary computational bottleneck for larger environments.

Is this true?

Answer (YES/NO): NO